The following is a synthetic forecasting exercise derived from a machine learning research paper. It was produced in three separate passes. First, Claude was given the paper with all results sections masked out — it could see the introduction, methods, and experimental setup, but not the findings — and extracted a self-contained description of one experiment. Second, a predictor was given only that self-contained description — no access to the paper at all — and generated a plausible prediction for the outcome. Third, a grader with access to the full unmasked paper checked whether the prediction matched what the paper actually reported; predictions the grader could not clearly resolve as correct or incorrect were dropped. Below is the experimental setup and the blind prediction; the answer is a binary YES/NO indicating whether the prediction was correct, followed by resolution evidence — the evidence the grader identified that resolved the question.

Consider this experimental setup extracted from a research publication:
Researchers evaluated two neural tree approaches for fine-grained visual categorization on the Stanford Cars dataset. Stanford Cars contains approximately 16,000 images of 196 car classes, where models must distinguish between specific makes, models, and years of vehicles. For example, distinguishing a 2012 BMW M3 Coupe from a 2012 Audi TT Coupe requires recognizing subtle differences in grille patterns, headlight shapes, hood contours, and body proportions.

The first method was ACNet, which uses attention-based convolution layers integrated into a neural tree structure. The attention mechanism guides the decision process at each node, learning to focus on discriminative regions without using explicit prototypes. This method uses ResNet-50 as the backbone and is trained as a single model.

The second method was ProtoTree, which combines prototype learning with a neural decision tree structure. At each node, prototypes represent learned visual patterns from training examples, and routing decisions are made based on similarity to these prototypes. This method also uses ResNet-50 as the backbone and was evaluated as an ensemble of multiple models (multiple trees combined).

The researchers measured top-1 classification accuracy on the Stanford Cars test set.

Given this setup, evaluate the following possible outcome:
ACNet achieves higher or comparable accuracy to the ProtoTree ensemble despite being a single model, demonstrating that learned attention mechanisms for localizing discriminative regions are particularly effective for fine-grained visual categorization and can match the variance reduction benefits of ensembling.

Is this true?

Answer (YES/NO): YES